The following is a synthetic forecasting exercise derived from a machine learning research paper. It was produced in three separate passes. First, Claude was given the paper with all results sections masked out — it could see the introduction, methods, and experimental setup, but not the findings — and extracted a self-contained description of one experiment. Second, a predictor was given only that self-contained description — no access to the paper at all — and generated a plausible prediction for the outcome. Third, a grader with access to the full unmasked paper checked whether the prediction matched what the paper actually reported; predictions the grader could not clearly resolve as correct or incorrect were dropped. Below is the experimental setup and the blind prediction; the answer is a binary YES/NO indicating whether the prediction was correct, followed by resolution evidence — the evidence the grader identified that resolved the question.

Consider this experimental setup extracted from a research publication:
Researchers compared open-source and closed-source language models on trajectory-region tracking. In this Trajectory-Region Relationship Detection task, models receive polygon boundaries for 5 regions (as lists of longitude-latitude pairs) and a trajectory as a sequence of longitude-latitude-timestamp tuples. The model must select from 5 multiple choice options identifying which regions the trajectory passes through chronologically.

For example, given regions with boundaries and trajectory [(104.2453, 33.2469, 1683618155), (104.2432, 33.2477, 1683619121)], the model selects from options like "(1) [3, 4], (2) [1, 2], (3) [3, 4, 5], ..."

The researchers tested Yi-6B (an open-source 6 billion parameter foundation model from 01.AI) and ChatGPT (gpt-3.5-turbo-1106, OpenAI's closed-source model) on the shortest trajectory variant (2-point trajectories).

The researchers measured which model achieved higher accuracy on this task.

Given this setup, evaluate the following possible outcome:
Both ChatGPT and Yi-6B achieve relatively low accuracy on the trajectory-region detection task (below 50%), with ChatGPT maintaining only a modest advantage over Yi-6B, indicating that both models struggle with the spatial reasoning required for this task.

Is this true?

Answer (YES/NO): NO